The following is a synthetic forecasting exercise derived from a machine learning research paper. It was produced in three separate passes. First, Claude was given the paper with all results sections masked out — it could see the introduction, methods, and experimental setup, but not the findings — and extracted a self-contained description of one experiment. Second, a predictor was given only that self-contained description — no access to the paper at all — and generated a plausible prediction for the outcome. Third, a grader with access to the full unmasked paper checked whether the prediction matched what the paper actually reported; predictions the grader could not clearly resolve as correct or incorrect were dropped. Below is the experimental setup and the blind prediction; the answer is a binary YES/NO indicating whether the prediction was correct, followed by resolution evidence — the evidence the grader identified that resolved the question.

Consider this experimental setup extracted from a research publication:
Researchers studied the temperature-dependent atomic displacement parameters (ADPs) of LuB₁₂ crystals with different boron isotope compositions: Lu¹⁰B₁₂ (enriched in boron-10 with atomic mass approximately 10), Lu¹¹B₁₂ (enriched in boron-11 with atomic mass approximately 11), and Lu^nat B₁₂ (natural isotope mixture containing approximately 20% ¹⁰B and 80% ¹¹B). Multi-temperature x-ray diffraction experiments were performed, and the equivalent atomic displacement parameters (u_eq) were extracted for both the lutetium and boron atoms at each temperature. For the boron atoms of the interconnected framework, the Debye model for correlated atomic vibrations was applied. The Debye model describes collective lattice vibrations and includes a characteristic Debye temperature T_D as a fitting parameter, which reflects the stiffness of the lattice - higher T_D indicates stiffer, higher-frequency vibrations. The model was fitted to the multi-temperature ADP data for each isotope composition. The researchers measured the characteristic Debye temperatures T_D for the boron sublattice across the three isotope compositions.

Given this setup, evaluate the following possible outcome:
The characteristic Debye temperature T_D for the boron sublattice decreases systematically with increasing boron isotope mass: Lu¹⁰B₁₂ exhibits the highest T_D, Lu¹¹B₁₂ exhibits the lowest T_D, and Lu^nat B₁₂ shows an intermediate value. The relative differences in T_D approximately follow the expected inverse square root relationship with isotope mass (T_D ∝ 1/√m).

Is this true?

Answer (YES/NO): NO